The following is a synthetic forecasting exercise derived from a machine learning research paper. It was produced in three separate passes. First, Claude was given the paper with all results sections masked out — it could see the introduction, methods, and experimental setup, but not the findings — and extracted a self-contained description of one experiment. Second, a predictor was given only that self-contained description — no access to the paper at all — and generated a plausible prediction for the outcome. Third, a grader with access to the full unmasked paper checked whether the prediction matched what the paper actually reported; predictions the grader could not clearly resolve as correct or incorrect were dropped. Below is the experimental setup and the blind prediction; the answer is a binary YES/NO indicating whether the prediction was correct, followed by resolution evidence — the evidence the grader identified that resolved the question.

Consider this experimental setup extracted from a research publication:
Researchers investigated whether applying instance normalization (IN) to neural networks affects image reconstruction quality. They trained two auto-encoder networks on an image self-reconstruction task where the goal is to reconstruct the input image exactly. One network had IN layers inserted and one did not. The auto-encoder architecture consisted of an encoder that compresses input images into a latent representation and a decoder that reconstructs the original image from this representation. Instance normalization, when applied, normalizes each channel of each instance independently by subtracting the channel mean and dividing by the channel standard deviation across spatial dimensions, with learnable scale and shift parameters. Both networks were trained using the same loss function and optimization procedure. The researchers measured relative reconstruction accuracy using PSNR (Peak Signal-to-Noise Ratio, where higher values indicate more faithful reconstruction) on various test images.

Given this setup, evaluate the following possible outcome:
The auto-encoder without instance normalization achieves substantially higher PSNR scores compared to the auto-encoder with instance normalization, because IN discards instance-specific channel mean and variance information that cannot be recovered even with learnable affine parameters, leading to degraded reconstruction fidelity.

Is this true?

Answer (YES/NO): YES